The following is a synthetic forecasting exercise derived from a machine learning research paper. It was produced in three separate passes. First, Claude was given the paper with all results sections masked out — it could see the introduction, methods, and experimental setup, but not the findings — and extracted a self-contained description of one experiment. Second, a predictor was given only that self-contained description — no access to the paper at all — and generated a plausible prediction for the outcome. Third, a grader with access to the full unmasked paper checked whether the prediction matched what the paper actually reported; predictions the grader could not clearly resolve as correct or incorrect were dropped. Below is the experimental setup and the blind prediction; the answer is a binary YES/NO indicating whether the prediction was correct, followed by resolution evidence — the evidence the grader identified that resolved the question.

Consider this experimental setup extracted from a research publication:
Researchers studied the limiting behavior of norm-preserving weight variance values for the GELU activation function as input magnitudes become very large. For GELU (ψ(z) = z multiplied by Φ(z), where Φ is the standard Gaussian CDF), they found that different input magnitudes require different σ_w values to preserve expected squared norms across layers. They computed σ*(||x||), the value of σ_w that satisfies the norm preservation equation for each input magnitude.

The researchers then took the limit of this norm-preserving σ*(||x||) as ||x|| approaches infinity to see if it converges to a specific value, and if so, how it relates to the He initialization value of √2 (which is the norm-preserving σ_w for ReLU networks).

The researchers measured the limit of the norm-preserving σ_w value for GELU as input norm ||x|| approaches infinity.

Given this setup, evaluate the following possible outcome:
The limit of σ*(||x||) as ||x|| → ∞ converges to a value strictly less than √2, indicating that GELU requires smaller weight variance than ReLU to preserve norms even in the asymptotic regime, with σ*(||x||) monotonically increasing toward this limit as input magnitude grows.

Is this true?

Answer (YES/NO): NO